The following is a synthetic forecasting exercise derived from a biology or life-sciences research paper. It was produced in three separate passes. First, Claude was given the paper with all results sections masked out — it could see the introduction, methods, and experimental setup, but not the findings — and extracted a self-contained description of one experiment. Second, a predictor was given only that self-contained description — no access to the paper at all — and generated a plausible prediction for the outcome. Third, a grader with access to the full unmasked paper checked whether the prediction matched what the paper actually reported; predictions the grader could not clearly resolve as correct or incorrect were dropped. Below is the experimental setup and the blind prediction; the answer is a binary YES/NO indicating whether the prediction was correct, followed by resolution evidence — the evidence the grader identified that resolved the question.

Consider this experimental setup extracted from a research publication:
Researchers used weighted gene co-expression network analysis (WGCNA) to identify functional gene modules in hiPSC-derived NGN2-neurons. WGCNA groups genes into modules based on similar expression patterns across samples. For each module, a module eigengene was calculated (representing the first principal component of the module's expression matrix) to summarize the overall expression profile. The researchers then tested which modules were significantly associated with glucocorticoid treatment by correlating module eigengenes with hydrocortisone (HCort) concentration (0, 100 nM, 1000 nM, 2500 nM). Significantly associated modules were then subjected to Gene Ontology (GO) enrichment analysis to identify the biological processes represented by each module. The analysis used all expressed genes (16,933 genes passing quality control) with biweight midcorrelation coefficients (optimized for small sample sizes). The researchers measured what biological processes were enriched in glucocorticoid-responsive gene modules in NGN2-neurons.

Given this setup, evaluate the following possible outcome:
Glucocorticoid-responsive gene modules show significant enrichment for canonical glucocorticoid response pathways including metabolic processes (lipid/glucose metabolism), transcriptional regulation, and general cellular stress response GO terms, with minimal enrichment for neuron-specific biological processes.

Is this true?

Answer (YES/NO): NO